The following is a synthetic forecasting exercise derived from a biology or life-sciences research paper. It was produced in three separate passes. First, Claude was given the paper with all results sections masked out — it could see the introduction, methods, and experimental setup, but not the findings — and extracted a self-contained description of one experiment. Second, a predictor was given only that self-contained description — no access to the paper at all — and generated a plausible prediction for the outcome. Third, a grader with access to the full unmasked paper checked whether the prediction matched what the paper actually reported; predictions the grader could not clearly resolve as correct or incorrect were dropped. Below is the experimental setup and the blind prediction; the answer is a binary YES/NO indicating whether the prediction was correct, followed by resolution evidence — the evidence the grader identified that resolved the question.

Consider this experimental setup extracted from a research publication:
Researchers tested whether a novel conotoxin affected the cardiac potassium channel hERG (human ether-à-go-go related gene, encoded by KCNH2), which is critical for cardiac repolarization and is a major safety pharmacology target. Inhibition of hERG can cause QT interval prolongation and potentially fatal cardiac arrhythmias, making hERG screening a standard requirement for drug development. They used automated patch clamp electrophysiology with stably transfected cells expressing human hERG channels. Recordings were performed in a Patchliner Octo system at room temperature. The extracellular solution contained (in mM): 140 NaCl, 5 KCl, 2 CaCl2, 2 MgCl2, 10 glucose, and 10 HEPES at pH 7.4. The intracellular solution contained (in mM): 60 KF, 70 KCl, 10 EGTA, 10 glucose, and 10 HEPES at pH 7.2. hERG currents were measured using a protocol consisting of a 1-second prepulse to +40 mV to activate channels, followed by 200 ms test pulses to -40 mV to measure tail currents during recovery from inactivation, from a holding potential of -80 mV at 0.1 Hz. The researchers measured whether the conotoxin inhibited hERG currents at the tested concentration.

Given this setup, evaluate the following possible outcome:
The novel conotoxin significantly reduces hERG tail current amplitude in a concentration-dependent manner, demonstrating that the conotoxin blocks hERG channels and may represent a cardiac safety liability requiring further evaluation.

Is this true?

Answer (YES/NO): NO